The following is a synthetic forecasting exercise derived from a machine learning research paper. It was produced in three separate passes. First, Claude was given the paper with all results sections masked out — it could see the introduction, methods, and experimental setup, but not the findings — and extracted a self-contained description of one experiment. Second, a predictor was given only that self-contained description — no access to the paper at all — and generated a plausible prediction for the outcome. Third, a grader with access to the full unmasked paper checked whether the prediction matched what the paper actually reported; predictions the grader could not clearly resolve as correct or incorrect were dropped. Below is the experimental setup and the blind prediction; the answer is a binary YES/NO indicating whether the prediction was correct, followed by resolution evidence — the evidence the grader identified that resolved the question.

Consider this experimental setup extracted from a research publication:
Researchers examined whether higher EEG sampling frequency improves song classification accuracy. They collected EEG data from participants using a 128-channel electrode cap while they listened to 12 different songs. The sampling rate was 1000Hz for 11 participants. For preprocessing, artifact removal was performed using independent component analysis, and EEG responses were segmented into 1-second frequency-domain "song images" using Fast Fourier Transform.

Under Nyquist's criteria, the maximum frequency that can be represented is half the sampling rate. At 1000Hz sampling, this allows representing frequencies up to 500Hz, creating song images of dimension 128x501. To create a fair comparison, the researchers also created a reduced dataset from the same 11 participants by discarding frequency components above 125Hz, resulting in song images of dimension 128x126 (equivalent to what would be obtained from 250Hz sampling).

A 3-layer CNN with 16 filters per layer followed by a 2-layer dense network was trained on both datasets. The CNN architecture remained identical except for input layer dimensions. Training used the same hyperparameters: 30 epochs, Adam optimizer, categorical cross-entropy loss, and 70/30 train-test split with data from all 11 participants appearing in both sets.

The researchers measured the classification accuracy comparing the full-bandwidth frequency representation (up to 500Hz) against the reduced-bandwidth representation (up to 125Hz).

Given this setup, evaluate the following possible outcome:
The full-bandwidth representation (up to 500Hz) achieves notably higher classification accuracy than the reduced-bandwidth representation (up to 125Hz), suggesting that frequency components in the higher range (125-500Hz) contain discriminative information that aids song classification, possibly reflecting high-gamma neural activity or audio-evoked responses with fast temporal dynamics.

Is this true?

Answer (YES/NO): NO